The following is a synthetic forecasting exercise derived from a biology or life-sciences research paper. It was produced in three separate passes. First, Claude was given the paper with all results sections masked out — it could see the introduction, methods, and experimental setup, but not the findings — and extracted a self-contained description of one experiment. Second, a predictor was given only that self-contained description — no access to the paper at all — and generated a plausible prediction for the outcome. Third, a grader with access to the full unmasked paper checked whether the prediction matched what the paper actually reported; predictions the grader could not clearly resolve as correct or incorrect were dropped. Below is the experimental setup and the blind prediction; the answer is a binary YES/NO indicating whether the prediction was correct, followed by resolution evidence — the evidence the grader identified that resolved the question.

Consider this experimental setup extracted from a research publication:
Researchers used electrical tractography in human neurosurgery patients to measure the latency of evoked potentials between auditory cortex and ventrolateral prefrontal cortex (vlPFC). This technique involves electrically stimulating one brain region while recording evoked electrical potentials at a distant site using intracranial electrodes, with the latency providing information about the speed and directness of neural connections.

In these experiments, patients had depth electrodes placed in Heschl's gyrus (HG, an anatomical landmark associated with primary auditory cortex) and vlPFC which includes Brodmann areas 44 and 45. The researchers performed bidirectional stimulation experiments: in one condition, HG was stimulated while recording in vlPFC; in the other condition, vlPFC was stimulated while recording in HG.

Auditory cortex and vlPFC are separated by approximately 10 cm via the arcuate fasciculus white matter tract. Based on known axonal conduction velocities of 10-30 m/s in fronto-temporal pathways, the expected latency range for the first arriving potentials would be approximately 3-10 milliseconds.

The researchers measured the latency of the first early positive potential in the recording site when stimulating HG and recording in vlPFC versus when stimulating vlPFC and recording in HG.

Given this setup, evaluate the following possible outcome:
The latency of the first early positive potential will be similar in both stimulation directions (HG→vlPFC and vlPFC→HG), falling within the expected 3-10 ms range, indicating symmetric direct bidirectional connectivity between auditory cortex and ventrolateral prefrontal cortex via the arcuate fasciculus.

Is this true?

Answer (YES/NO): NO